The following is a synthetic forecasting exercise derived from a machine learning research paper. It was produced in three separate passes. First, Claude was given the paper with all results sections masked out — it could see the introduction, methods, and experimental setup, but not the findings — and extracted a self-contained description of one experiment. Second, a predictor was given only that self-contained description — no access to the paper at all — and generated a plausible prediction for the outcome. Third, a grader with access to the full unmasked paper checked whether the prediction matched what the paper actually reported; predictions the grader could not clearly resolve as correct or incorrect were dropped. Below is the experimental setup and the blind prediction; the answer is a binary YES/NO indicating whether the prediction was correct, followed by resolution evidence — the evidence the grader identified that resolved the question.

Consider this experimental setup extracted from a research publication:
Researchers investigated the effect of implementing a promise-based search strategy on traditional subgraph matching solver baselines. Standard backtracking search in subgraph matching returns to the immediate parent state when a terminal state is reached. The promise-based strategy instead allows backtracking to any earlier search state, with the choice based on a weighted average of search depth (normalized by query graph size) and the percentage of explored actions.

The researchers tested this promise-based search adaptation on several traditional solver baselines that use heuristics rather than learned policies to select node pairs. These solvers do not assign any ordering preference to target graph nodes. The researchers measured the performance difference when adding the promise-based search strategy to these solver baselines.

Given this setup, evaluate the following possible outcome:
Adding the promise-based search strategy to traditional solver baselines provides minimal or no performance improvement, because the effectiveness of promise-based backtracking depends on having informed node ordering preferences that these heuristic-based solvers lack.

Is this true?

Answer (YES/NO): YES